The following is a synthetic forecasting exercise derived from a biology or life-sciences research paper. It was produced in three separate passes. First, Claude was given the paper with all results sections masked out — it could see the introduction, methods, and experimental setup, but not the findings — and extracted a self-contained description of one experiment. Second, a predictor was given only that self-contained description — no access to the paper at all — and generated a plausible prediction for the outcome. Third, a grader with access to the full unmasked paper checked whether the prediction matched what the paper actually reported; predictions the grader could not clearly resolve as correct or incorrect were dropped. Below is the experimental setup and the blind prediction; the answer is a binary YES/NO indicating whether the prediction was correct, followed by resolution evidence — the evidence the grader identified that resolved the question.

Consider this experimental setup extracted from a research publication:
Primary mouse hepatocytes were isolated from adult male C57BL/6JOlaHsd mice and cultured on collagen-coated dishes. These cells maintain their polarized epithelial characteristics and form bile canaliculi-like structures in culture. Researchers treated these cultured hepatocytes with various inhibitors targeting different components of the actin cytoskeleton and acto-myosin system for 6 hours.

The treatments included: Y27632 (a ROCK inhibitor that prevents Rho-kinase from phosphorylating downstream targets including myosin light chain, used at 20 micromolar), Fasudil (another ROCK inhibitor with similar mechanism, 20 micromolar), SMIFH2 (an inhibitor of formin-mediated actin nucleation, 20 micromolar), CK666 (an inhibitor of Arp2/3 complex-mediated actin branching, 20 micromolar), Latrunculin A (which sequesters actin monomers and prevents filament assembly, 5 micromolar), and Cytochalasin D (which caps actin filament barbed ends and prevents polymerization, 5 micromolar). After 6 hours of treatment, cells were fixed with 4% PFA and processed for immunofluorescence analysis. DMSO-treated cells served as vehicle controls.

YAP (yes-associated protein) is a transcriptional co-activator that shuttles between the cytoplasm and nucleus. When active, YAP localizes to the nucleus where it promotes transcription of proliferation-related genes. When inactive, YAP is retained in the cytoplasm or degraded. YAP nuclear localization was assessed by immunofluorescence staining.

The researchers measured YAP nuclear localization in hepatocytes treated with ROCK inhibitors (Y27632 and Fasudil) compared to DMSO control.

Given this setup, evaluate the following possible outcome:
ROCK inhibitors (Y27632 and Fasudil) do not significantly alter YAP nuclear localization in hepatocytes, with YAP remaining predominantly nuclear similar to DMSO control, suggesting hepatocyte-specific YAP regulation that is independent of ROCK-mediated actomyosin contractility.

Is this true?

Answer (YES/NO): NO